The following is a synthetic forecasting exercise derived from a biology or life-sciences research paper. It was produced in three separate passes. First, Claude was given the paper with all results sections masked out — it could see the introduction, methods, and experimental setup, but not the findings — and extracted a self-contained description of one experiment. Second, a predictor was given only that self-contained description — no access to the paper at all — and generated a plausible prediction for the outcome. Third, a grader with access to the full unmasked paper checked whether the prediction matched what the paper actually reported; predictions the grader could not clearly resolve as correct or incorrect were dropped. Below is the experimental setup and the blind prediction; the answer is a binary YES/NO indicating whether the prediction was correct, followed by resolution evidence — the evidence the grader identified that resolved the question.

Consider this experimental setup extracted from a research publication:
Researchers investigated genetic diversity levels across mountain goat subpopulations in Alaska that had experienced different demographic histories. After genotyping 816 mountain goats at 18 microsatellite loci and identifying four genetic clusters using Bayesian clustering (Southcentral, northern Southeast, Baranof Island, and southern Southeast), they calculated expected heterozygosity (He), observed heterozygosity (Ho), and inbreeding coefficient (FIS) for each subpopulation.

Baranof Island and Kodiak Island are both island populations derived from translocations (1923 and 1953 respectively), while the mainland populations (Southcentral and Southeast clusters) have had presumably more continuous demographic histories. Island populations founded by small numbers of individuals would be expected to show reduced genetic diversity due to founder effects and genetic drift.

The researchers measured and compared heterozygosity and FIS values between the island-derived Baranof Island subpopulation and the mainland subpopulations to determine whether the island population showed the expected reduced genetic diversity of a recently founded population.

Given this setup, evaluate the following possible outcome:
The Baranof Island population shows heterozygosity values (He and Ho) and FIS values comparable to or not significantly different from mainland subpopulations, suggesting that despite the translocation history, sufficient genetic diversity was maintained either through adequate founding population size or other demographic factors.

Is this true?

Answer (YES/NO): NO